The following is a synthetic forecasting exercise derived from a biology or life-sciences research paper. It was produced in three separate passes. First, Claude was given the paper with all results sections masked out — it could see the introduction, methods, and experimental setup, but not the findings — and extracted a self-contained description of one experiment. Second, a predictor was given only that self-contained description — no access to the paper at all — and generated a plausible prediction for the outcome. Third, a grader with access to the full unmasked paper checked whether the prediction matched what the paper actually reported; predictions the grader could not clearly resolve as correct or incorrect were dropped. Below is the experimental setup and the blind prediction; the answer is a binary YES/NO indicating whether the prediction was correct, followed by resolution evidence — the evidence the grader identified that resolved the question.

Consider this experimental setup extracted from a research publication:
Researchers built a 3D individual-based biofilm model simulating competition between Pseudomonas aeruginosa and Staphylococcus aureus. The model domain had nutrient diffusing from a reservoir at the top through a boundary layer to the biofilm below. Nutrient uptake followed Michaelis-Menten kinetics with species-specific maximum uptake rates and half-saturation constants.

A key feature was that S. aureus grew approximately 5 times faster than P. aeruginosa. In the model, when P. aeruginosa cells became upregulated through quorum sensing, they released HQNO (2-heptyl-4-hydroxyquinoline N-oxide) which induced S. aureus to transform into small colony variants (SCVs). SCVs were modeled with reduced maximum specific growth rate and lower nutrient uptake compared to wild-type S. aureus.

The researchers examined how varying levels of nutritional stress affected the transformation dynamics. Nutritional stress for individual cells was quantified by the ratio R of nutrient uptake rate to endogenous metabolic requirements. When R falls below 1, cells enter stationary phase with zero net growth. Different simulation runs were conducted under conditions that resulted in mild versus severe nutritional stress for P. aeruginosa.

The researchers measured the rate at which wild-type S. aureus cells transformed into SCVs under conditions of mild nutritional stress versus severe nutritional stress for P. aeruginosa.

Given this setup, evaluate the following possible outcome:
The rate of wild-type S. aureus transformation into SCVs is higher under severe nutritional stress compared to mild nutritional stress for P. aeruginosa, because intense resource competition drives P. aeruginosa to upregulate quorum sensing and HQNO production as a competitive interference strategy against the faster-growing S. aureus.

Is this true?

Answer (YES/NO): YES